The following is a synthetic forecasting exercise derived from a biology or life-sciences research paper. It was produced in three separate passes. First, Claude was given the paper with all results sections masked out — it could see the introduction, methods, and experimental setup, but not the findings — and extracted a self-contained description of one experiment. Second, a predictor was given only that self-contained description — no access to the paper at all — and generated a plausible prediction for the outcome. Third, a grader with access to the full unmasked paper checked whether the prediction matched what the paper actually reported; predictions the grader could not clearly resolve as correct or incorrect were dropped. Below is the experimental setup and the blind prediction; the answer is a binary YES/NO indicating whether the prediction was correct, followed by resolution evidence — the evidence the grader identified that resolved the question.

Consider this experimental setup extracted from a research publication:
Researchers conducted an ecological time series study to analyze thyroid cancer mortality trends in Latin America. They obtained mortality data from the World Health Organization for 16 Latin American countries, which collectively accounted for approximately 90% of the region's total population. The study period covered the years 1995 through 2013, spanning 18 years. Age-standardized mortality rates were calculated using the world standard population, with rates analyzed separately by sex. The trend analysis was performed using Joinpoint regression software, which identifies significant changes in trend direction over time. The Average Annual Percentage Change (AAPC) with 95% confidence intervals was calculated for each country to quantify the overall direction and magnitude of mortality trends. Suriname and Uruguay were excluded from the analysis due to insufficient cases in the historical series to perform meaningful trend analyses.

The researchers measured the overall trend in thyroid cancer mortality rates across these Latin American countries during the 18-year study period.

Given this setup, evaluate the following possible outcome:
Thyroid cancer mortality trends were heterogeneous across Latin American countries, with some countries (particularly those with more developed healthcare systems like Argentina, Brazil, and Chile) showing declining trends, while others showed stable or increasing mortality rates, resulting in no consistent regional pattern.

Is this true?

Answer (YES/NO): NO